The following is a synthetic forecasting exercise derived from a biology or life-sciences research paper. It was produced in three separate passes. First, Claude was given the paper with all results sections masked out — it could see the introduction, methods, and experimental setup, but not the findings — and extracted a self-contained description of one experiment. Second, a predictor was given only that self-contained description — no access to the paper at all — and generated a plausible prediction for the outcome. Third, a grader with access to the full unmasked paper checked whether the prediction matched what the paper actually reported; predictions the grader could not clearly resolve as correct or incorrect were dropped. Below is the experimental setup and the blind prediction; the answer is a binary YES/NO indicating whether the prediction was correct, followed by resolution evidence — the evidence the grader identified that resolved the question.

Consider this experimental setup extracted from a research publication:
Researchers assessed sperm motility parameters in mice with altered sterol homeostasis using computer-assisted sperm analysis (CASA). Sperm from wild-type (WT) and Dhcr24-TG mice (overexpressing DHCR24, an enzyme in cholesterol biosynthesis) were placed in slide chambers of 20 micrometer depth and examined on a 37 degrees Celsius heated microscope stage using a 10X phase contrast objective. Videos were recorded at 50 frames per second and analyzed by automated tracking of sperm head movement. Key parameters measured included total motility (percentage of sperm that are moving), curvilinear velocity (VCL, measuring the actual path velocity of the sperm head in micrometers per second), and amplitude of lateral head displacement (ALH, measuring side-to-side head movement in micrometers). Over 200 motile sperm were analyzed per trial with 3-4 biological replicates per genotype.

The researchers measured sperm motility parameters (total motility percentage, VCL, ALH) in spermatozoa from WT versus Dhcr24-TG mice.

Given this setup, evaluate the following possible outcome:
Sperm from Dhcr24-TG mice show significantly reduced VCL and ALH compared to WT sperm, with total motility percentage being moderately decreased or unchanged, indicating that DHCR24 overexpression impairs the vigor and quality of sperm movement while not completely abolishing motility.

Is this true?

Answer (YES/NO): NO